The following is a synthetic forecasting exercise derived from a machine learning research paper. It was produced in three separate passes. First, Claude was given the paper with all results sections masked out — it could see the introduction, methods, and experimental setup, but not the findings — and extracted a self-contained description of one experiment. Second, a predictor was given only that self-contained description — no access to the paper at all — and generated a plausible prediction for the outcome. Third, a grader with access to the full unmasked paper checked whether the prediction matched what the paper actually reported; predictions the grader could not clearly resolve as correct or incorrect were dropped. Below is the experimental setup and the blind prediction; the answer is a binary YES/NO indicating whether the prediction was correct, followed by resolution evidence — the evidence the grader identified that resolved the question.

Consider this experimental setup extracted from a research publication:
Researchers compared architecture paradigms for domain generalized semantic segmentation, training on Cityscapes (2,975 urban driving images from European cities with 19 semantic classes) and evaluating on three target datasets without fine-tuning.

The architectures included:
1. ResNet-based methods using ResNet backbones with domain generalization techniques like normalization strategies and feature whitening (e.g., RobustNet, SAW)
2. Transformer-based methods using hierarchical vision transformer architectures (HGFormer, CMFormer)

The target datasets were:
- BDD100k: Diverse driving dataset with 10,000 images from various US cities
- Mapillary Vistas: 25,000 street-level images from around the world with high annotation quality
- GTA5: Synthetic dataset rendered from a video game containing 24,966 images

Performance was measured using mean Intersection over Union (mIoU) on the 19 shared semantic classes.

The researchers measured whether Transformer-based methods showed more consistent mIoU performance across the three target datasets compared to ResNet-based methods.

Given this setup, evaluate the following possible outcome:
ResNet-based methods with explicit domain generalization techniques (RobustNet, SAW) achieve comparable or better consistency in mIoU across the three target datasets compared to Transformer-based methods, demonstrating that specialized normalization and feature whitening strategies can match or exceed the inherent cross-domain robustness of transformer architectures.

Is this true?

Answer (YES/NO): NO